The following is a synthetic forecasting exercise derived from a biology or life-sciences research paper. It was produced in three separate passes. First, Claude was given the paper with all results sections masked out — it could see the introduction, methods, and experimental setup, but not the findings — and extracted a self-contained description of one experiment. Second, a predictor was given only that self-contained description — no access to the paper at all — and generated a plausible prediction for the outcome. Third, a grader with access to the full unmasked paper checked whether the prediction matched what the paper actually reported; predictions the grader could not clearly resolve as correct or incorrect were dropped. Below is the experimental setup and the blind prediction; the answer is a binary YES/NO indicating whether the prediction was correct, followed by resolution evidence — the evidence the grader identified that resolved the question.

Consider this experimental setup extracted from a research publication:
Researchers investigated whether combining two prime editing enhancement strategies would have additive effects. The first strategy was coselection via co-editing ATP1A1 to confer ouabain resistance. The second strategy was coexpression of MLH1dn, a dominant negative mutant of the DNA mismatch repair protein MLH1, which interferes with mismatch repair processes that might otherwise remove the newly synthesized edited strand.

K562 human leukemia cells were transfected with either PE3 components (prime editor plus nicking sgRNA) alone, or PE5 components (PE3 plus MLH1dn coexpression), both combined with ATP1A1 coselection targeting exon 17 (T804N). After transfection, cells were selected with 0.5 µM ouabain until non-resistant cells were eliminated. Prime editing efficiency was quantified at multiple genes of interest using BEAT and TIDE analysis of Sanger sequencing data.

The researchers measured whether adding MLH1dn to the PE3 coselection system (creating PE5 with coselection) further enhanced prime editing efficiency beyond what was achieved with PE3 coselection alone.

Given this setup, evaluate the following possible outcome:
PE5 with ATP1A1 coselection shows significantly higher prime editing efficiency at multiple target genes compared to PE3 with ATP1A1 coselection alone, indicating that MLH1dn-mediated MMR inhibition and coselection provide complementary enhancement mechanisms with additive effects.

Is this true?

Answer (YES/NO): NO